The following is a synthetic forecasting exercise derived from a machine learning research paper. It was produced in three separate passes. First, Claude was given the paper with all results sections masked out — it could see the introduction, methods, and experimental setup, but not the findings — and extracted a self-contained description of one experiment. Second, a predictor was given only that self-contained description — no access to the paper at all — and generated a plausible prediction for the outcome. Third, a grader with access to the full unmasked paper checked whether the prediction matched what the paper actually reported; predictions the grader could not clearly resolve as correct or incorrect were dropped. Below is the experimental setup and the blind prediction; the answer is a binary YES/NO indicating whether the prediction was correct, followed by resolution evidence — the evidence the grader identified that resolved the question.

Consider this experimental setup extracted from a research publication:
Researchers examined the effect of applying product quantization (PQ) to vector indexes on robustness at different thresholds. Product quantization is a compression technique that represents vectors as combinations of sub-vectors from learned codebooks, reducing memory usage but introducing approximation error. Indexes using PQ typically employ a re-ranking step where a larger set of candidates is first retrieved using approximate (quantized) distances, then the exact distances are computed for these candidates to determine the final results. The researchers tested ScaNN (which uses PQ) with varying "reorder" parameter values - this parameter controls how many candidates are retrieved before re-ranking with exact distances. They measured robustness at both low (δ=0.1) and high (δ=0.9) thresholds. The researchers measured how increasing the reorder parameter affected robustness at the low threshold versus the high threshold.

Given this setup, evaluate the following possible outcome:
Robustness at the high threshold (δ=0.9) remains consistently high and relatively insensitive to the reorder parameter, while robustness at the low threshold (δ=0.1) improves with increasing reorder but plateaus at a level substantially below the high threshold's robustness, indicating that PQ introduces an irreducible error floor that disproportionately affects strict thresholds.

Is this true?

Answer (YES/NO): NO